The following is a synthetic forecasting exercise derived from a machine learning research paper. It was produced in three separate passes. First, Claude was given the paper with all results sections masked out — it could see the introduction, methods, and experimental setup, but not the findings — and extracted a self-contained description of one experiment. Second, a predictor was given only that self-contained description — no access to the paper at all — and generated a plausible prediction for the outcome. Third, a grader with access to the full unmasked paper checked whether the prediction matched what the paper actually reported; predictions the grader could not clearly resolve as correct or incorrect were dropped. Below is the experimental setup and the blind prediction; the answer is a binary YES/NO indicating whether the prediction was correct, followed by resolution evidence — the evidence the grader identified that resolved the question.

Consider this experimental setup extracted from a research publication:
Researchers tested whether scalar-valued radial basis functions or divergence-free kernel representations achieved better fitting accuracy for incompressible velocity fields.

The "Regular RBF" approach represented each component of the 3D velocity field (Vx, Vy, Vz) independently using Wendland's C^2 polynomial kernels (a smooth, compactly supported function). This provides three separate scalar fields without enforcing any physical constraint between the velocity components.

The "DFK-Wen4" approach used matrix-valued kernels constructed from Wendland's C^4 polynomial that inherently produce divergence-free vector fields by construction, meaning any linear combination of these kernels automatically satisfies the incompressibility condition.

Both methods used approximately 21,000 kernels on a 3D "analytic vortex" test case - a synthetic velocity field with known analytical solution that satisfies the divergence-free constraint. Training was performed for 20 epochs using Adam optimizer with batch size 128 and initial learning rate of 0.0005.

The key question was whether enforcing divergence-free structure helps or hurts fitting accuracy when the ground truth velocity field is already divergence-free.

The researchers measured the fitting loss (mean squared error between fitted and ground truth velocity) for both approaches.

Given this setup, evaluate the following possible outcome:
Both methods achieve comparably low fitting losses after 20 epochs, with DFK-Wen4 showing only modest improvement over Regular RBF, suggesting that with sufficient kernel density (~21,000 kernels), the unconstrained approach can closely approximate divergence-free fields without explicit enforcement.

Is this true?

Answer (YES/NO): YES